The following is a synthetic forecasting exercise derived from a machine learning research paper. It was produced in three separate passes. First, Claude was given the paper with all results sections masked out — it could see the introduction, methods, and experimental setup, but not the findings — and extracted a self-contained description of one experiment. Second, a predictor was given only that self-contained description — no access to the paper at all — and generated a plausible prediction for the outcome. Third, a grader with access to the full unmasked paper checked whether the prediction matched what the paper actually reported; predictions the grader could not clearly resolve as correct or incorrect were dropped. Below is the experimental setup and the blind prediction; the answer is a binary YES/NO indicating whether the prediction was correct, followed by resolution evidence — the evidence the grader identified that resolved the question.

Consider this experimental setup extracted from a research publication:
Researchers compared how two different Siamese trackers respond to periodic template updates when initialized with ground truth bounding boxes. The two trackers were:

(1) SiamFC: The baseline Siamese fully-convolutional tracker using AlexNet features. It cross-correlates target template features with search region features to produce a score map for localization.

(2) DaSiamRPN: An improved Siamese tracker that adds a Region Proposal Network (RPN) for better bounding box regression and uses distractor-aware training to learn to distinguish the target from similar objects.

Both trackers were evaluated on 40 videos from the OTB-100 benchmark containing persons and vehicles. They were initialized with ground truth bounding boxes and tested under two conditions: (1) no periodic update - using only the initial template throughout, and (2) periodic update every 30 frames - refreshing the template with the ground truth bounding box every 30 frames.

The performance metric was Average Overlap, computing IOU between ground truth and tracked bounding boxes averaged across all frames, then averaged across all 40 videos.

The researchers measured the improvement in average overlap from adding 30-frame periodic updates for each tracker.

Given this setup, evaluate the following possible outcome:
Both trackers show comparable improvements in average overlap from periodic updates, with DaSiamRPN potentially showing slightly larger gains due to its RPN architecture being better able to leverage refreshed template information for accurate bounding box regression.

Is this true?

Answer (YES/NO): NO